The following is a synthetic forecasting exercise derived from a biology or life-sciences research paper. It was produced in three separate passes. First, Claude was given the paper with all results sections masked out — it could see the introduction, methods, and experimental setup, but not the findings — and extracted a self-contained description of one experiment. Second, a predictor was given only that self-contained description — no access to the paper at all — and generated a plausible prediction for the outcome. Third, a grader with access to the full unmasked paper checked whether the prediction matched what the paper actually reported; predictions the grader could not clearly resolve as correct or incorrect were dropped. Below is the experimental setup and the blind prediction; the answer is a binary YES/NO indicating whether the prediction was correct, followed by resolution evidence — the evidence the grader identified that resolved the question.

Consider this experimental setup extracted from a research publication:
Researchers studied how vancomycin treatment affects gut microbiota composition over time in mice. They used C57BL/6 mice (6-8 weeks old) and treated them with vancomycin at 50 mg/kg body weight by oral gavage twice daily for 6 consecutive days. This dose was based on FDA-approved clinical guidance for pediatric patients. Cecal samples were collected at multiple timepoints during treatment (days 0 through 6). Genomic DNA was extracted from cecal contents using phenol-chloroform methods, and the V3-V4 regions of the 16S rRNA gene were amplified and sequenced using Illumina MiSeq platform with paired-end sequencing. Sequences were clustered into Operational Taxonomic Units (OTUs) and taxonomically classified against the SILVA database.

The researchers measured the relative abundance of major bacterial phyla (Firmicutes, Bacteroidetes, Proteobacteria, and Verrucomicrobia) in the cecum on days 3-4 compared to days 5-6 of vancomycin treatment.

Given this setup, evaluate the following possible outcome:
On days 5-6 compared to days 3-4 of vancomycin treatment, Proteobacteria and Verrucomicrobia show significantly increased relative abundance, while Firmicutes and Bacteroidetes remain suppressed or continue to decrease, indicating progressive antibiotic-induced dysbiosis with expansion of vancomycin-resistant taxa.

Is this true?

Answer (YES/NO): NO